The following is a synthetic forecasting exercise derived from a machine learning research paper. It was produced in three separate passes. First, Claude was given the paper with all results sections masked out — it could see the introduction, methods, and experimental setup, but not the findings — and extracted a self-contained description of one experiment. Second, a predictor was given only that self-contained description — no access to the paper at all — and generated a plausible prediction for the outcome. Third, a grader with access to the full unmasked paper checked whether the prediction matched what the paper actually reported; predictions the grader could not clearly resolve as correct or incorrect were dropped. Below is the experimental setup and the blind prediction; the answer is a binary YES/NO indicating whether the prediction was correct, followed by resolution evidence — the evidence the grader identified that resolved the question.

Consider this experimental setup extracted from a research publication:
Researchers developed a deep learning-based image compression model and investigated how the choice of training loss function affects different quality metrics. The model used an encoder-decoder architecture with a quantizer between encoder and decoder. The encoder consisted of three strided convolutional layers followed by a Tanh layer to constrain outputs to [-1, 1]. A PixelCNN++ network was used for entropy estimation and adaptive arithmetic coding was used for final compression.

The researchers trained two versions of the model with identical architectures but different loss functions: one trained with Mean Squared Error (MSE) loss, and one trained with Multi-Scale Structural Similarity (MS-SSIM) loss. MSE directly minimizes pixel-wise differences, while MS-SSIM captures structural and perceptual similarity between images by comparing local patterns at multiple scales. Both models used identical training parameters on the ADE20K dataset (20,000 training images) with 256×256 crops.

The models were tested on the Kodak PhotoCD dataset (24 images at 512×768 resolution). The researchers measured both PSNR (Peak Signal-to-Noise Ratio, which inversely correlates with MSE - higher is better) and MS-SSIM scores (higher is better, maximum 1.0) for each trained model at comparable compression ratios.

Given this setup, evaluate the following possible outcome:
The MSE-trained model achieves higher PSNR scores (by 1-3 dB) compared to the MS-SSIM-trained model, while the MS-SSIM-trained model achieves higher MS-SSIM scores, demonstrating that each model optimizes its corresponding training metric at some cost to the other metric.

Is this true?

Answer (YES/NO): NO